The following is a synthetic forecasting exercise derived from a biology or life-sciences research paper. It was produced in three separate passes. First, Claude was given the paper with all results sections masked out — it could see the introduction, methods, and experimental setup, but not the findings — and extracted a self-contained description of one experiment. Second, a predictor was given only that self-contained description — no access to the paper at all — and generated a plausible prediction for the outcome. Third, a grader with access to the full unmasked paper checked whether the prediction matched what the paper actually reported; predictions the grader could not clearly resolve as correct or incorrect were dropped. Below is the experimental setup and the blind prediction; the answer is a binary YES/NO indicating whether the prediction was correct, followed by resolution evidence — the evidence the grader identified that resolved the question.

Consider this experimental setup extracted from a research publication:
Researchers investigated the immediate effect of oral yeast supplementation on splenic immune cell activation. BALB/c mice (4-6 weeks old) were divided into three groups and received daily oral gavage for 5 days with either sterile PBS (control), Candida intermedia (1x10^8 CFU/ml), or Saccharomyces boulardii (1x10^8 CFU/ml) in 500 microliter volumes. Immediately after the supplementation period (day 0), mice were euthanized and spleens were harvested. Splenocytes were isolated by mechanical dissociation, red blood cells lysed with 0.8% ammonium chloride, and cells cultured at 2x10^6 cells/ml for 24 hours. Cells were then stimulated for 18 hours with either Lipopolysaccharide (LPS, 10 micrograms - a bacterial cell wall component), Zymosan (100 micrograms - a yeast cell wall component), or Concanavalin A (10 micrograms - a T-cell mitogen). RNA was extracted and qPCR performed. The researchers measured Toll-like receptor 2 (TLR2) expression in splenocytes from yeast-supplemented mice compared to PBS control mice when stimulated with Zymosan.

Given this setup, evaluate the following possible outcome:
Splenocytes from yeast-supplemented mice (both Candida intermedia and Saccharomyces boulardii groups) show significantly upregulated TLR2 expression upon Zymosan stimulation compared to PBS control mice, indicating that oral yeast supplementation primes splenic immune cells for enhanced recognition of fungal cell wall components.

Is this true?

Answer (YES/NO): NO